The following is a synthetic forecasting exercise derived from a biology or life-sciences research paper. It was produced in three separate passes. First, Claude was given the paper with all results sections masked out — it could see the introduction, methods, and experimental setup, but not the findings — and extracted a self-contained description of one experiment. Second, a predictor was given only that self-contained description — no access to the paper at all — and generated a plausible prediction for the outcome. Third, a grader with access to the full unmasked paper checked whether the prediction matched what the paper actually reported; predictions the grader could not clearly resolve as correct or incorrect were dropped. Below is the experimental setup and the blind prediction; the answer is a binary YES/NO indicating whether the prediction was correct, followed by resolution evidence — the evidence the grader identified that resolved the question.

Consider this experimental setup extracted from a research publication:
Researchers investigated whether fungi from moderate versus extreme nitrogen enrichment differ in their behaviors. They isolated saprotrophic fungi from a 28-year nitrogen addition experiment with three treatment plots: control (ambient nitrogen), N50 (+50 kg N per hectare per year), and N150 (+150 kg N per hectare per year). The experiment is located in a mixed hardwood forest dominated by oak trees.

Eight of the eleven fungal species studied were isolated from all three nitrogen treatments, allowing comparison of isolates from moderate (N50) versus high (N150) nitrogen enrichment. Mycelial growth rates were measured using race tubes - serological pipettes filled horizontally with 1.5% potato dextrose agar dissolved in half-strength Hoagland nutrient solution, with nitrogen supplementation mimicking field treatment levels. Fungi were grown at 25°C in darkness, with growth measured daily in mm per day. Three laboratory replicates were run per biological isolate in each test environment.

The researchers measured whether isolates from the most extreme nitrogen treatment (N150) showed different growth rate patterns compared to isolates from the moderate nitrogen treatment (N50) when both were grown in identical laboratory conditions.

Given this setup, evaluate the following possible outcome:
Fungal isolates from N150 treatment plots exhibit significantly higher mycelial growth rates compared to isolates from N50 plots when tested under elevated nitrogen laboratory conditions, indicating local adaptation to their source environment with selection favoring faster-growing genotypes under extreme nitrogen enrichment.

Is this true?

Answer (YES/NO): NO